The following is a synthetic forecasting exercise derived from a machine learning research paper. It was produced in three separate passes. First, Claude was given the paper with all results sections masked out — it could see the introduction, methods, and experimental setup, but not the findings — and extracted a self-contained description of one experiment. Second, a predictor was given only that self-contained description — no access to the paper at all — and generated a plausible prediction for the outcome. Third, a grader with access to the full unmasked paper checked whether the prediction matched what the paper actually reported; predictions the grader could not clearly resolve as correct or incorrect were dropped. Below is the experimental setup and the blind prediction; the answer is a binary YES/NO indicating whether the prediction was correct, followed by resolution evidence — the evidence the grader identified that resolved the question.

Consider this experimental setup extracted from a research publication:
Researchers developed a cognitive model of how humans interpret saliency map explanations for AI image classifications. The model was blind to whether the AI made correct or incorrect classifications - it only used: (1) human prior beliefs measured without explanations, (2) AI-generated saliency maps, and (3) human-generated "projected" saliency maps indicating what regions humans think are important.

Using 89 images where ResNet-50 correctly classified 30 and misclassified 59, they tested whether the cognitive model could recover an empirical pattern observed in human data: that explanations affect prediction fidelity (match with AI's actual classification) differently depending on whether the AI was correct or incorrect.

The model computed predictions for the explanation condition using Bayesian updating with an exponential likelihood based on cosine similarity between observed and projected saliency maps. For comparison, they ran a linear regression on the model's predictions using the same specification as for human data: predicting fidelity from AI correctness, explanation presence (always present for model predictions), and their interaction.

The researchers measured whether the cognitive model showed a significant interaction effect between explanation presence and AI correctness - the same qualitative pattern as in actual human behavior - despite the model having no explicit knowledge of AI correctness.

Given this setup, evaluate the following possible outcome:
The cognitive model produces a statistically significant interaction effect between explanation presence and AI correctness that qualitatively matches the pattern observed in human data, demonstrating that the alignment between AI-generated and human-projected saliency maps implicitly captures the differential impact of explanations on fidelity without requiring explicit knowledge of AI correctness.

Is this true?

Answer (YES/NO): YES